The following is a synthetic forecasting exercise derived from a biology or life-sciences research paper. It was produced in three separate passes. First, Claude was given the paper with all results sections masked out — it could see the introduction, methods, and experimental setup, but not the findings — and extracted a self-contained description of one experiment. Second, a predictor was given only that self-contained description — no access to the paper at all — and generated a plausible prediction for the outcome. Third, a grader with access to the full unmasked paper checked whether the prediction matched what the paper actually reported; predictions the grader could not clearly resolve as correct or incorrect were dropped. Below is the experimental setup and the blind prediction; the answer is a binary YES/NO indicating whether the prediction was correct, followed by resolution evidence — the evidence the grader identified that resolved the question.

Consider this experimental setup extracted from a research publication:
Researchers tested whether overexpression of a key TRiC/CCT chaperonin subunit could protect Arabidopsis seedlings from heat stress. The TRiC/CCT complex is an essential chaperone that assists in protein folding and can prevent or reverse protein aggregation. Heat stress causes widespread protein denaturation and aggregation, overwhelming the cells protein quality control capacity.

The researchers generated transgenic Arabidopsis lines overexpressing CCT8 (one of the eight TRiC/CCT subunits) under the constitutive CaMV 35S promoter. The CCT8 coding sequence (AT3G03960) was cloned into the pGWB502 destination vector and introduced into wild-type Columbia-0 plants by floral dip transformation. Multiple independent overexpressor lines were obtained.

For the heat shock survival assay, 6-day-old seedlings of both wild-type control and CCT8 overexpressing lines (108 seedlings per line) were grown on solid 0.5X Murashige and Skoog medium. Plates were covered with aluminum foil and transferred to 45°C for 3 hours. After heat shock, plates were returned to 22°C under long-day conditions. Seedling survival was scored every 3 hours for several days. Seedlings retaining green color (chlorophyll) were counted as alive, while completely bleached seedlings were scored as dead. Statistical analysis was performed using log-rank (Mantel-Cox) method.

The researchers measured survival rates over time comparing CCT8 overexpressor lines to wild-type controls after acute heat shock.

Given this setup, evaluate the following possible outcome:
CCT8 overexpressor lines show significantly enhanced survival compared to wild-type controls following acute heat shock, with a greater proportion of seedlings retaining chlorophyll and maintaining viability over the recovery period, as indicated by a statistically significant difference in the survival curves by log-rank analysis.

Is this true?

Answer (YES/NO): YES